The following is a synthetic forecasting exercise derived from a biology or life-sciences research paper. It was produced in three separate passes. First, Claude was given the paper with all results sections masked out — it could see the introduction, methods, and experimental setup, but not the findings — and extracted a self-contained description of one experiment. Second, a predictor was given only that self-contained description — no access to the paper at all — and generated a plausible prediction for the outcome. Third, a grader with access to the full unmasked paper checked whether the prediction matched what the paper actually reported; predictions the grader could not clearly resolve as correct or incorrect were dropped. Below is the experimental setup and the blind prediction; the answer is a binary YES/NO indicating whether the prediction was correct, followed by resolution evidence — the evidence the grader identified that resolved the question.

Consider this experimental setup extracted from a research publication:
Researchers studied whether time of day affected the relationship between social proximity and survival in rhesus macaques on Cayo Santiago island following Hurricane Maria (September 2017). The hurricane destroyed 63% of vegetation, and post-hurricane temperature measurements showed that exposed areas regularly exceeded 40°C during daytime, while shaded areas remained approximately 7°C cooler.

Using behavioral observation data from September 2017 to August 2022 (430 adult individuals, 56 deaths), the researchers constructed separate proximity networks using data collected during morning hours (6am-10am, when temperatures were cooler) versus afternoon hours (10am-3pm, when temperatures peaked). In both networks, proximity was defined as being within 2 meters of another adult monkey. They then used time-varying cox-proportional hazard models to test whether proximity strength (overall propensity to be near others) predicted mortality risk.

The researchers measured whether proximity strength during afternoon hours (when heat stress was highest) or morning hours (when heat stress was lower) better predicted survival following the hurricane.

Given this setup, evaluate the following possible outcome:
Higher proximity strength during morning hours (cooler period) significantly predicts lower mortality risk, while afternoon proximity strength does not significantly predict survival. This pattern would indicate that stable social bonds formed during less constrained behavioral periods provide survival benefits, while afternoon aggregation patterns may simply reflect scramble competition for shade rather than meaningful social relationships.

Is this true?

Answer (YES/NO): NO